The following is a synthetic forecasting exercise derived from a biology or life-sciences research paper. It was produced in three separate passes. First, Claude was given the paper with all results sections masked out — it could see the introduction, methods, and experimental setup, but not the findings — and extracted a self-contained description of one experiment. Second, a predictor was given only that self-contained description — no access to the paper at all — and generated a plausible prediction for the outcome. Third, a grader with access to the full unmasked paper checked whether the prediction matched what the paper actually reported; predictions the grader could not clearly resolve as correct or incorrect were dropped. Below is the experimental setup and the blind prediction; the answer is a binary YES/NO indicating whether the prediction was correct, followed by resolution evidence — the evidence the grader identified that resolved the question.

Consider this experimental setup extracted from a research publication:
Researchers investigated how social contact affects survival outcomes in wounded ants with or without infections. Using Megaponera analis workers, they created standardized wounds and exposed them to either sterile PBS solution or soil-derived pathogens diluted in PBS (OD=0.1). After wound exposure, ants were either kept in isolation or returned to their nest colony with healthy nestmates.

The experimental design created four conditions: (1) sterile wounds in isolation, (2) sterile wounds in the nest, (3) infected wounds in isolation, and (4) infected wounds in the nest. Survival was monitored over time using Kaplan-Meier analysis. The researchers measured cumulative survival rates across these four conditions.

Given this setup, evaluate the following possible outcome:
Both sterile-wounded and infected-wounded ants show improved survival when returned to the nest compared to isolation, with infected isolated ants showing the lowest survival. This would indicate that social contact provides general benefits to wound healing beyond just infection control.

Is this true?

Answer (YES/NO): NO